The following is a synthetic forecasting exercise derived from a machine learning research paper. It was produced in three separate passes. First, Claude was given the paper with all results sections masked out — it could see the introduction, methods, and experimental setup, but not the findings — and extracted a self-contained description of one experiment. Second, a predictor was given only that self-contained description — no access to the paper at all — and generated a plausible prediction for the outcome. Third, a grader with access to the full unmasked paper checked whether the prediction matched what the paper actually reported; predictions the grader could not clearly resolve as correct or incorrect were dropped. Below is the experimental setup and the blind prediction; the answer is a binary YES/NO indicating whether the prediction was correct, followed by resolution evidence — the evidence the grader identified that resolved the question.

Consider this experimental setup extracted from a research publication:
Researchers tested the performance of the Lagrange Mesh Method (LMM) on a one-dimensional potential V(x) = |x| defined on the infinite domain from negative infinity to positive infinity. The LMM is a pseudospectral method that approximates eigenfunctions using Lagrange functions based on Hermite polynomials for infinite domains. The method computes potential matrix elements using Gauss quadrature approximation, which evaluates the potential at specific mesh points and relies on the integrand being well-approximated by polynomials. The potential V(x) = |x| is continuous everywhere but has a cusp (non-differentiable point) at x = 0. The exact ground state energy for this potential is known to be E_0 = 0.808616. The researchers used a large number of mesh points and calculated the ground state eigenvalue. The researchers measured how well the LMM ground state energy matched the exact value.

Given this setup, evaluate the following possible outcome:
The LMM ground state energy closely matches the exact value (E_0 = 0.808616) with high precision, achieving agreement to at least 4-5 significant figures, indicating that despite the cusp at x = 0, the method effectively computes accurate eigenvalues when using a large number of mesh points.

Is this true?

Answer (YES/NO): NO